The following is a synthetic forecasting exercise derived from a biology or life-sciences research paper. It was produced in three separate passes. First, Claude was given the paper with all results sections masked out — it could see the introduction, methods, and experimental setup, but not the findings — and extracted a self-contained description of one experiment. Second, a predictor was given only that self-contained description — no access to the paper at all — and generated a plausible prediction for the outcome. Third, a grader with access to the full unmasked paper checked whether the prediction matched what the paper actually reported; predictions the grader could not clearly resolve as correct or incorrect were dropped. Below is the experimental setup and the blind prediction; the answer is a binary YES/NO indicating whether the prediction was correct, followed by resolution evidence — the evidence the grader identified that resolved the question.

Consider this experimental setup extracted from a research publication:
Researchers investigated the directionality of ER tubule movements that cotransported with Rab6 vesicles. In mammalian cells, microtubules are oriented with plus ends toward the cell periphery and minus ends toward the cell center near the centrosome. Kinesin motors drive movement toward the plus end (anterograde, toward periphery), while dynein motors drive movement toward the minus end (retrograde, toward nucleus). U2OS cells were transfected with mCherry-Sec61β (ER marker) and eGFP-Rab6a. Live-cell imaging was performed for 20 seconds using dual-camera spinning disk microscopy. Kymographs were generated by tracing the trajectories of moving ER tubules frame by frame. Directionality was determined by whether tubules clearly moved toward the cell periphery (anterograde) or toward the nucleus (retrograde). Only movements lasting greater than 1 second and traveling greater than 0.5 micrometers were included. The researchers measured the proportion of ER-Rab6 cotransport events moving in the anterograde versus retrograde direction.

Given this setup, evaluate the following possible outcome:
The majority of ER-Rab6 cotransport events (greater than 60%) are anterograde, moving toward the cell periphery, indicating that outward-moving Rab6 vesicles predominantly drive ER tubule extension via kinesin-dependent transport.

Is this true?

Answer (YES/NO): YES